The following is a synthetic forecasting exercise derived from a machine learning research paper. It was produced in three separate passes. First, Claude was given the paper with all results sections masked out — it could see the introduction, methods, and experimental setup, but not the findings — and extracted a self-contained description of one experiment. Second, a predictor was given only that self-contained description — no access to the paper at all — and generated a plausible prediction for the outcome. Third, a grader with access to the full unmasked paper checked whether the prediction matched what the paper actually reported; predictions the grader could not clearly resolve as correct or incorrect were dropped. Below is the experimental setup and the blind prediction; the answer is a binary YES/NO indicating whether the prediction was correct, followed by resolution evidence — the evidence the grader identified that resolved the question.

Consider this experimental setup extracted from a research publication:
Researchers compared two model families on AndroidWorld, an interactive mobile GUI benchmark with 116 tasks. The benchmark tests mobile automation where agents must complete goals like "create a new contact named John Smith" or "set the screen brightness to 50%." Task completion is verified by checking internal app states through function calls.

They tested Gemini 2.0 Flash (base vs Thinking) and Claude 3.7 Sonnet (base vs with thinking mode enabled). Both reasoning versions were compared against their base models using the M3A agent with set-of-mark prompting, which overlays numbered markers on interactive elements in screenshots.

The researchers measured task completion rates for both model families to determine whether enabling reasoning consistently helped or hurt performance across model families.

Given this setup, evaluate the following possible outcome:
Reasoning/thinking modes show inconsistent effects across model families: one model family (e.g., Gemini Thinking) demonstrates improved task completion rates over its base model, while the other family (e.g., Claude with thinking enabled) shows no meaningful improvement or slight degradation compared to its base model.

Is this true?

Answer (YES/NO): NO